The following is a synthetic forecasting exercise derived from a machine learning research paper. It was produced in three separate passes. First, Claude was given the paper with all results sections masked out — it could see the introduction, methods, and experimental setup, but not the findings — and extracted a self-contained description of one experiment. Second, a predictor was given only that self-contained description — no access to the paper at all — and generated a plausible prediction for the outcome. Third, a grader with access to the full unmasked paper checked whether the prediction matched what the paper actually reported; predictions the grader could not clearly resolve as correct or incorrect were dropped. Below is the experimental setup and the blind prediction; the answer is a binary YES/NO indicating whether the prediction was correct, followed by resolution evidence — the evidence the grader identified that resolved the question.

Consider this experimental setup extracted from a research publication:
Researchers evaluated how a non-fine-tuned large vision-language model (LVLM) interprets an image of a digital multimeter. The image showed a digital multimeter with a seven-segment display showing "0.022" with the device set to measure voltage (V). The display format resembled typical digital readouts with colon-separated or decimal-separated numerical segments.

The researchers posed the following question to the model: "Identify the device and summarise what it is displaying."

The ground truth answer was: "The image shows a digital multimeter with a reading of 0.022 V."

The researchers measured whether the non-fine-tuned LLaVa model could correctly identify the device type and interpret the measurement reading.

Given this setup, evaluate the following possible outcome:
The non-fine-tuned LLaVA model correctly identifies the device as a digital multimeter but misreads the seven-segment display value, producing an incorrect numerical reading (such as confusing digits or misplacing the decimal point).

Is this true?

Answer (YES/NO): NO